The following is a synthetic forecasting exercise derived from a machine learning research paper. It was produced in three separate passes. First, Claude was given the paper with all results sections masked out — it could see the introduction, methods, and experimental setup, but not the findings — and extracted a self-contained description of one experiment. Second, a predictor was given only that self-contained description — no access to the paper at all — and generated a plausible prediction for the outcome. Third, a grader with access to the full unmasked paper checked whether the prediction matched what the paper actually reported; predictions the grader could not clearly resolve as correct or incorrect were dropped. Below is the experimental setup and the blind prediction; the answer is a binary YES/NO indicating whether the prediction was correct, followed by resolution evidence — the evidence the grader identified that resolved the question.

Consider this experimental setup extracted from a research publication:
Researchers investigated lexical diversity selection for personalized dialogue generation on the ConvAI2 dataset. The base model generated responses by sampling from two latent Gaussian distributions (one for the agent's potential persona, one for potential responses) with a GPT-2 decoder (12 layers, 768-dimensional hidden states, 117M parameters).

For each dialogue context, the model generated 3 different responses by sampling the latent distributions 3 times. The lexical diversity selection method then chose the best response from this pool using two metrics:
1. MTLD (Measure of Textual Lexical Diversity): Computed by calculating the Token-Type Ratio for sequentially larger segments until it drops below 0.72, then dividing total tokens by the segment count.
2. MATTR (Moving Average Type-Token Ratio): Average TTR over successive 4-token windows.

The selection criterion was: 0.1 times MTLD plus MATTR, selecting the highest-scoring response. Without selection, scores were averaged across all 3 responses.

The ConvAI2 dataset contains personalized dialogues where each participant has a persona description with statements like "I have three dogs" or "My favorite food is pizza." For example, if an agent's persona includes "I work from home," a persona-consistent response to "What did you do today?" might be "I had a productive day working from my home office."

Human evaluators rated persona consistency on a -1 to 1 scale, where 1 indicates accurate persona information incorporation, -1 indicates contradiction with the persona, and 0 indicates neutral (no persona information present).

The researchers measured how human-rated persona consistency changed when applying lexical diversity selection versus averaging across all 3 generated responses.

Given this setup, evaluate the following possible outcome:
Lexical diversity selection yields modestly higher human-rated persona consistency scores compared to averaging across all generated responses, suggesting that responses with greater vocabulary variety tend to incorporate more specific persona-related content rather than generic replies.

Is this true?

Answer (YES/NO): YES